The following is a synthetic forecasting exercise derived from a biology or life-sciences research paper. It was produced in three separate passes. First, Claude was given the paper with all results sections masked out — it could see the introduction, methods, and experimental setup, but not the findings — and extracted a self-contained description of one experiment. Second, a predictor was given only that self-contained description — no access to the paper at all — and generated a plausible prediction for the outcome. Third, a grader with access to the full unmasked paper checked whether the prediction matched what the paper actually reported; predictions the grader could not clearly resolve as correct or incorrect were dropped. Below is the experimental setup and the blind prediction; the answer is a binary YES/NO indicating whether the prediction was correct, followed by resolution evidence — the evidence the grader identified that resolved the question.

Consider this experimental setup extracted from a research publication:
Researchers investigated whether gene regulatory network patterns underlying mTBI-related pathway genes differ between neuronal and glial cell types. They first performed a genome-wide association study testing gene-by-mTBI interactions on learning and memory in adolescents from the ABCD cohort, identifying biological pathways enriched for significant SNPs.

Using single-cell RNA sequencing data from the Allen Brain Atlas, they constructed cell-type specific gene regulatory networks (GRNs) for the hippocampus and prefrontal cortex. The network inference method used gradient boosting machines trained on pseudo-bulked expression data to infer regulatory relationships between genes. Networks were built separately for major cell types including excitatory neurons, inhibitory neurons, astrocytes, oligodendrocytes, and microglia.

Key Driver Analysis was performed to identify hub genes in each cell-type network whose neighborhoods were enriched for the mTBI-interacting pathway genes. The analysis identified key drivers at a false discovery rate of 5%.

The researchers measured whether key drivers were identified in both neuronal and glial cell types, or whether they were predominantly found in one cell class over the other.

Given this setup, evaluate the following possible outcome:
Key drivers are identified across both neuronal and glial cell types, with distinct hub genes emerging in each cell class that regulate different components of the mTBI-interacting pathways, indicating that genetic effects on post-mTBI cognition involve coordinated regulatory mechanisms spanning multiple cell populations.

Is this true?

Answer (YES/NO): YES